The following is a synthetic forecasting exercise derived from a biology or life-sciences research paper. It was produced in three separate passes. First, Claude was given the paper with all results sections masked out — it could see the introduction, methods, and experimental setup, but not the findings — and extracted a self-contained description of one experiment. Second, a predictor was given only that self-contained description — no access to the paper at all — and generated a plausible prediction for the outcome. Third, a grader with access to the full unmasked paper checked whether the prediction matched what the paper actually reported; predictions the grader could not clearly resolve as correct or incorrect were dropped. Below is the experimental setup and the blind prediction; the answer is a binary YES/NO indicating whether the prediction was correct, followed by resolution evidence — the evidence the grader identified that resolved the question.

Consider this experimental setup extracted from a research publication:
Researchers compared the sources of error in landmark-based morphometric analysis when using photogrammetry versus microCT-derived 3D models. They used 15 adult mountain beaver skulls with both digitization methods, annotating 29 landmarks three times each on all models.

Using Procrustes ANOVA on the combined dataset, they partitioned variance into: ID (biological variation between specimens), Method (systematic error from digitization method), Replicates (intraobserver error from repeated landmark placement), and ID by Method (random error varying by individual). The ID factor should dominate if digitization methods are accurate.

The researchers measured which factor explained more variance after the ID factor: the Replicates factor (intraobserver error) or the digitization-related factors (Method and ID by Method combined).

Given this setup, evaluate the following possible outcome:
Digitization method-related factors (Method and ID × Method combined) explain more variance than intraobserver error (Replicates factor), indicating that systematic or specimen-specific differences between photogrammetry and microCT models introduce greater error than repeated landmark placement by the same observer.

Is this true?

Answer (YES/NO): YES